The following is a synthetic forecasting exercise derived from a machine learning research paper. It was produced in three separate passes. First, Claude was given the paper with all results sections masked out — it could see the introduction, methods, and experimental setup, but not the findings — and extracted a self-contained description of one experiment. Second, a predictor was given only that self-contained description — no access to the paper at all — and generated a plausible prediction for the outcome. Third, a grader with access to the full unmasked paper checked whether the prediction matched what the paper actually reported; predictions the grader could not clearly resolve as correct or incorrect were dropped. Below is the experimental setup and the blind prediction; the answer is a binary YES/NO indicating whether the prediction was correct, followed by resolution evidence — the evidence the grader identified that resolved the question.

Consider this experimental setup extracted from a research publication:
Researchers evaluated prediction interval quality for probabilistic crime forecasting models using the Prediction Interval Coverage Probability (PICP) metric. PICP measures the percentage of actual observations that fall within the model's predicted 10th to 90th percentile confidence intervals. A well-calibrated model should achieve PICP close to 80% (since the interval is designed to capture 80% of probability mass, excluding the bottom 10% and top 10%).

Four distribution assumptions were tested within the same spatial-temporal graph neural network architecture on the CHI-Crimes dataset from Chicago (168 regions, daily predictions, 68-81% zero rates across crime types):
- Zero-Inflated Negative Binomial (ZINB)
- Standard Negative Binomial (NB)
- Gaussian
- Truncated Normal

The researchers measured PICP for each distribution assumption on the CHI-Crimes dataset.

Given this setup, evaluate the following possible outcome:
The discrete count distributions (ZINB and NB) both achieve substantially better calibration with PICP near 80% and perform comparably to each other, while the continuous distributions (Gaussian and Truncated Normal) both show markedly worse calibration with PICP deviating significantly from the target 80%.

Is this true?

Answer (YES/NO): NO